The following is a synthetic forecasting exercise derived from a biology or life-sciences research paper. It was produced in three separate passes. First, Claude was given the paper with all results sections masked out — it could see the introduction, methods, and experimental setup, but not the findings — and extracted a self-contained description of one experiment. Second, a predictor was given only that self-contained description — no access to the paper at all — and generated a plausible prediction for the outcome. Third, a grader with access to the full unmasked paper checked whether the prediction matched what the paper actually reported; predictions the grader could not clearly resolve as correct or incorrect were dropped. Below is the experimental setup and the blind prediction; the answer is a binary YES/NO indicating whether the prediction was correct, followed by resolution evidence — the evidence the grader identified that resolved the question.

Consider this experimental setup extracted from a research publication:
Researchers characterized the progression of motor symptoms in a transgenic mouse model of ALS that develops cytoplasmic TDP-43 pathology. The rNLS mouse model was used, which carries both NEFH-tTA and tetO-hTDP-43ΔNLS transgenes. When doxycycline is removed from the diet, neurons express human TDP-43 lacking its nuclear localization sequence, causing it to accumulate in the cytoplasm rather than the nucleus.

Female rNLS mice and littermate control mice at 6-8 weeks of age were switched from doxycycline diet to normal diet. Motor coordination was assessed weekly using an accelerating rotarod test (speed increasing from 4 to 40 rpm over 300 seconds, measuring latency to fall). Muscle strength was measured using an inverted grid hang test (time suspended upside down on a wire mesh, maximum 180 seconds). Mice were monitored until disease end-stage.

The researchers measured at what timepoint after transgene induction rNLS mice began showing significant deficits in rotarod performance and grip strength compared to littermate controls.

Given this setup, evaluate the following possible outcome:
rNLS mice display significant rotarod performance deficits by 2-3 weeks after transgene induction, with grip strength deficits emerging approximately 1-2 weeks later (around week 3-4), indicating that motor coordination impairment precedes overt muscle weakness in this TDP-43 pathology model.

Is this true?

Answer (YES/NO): YES